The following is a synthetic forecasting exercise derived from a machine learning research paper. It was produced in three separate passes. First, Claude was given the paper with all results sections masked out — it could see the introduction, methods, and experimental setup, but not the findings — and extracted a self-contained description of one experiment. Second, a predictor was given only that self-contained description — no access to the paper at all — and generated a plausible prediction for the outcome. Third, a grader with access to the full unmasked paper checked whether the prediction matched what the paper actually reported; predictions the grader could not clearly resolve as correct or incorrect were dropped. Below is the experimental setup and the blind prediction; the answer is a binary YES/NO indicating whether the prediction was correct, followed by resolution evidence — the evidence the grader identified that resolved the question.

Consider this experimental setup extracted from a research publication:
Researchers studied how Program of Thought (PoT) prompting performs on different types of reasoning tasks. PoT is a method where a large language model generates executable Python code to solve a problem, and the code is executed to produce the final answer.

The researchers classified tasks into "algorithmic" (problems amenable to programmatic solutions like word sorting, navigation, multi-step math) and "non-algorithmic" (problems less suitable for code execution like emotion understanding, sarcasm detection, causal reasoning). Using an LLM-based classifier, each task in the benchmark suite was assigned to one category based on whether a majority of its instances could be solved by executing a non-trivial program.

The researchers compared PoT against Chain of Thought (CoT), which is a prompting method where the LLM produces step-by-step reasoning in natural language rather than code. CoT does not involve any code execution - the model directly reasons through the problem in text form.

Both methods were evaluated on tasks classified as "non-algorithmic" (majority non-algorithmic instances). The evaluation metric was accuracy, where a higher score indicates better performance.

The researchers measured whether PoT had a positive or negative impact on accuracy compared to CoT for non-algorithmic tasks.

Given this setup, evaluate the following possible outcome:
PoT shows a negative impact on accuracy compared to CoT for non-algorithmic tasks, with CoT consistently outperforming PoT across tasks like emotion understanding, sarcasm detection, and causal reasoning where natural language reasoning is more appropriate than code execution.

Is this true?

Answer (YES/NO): YES